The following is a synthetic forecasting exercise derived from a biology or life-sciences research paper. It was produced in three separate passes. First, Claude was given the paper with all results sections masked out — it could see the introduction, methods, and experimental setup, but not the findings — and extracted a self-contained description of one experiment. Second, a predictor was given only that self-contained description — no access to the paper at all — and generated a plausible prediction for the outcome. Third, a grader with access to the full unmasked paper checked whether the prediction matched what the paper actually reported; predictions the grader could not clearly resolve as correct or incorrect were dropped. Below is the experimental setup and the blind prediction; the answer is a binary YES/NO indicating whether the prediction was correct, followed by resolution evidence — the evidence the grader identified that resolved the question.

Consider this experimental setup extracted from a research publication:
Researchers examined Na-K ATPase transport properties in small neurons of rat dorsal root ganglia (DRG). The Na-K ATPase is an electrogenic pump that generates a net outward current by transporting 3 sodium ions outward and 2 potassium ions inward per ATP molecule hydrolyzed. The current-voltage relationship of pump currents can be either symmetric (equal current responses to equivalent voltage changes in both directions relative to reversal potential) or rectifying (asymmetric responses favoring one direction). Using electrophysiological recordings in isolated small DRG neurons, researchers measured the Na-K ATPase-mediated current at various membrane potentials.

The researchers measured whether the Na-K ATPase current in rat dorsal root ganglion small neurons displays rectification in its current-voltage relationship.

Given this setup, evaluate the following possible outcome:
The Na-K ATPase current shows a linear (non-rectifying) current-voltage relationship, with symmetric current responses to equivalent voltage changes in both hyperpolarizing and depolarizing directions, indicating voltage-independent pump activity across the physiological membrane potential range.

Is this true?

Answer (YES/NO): NO